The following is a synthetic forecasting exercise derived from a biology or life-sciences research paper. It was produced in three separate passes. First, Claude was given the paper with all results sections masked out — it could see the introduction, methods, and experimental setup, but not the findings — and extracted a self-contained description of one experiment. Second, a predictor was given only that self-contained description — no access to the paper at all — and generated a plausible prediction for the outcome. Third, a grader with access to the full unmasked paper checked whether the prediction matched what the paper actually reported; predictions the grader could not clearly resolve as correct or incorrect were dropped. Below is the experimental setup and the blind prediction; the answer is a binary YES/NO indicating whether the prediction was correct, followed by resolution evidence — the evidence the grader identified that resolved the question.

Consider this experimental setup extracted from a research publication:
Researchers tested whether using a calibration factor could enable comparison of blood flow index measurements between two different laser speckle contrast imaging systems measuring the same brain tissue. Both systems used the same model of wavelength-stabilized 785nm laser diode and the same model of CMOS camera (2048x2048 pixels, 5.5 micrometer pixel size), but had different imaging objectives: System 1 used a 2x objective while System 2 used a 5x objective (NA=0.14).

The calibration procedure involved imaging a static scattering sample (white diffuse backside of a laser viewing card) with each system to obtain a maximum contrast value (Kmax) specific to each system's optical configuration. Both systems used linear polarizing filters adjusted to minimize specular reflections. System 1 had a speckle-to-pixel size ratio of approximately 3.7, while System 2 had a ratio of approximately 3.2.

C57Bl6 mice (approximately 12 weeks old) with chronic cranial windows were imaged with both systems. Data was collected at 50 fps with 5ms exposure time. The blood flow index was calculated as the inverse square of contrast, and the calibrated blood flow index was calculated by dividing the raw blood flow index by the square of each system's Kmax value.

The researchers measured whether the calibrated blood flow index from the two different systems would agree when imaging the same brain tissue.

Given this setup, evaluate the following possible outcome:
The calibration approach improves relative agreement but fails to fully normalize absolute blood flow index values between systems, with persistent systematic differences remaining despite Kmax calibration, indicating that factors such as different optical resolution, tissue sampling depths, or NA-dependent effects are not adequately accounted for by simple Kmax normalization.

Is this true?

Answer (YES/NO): NO